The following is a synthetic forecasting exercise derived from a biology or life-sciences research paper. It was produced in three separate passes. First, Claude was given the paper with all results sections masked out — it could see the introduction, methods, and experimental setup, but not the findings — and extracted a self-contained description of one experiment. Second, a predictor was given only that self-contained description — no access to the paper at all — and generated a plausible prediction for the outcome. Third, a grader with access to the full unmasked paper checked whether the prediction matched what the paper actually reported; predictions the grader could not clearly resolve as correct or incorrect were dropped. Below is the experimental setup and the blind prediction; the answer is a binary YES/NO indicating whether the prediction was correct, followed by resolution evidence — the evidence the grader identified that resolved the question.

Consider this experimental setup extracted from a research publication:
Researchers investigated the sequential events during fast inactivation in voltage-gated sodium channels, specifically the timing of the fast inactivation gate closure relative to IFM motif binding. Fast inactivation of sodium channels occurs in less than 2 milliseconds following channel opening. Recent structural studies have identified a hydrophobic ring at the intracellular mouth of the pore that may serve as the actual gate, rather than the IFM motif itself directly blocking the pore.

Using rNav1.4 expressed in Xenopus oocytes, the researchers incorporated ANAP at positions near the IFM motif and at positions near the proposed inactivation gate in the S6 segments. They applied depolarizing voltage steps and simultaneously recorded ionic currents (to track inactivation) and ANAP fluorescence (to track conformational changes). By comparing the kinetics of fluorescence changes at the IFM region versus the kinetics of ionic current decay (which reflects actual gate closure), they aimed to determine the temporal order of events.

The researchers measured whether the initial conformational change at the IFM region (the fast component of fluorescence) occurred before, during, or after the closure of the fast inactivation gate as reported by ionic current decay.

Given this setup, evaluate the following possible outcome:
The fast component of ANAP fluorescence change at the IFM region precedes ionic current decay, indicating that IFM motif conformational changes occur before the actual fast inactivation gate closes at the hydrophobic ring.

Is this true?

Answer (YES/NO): YES